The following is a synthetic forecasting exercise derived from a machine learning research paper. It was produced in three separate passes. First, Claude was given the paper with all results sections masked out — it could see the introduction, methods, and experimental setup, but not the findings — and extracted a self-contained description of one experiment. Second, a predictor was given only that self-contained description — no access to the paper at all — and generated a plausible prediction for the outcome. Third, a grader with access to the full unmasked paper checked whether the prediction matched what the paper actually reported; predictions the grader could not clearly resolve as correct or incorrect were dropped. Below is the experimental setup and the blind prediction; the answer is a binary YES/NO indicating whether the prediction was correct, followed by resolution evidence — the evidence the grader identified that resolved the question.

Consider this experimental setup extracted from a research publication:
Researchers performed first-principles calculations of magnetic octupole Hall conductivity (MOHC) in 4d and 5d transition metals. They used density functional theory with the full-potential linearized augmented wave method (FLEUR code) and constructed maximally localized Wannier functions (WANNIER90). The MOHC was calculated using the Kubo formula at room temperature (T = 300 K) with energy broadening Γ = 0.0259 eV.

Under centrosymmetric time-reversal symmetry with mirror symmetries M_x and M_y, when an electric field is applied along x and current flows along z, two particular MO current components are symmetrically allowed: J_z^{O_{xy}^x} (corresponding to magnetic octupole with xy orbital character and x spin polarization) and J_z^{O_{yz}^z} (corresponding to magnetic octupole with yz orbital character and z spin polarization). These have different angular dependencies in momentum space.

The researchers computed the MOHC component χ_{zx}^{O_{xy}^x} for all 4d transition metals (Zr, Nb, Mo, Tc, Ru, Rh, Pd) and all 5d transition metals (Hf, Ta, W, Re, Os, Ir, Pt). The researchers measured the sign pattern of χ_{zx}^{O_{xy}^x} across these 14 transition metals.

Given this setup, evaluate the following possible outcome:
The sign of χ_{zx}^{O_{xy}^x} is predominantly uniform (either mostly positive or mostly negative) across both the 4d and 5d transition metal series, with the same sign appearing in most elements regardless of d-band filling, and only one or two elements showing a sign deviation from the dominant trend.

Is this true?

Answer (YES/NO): NO